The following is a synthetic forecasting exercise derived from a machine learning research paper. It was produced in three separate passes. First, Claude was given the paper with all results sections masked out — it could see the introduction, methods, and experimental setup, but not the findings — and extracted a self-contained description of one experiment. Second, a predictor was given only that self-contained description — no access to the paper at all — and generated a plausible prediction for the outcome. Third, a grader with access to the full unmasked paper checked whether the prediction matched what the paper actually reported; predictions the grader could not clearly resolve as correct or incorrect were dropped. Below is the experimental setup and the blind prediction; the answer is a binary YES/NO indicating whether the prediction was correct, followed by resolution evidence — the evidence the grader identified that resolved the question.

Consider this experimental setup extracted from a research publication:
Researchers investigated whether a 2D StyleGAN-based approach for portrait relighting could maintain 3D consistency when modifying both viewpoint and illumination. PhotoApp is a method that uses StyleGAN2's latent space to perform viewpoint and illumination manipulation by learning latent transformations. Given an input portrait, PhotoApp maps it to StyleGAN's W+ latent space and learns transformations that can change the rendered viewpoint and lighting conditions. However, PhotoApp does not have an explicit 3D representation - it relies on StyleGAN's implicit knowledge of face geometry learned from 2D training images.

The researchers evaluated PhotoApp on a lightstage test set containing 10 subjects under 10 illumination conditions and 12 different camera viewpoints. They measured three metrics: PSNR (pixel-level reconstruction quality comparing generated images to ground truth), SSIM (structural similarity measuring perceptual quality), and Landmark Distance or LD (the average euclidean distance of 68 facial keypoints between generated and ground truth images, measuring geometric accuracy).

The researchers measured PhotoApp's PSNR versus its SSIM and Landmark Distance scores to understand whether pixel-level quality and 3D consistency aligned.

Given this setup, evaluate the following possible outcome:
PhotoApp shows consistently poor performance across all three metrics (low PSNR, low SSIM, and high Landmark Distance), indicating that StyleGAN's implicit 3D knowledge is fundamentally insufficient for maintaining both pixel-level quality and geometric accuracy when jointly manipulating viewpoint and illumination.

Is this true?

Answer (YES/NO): NO